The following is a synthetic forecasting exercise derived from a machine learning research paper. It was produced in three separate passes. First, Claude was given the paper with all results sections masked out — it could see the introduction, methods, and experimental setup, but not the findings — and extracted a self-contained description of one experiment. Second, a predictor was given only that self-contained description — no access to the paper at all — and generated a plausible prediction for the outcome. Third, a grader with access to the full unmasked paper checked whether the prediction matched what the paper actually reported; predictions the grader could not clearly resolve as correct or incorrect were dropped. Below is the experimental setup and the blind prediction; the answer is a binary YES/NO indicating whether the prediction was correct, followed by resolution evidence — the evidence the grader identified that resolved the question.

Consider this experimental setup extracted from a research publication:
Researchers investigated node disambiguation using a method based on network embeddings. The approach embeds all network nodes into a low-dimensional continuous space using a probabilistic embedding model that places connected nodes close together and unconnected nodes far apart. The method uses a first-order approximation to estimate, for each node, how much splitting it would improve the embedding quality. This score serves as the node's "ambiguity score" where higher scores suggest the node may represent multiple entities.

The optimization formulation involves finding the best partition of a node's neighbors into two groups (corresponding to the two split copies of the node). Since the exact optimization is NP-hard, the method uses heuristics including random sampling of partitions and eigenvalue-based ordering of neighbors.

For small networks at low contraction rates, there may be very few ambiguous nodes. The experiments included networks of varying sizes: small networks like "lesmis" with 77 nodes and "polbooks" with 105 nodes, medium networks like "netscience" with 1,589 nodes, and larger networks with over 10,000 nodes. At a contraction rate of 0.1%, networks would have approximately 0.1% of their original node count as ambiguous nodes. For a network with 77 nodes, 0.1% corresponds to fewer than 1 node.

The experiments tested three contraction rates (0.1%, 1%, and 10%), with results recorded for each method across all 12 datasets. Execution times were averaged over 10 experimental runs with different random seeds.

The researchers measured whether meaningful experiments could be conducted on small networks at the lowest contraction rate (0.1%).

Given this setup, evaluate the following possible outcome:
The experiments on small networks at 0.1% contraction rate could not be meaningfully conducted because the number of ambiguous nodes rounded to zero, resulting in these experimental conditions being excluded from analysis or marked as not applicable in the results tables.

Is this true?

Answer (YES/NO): YES